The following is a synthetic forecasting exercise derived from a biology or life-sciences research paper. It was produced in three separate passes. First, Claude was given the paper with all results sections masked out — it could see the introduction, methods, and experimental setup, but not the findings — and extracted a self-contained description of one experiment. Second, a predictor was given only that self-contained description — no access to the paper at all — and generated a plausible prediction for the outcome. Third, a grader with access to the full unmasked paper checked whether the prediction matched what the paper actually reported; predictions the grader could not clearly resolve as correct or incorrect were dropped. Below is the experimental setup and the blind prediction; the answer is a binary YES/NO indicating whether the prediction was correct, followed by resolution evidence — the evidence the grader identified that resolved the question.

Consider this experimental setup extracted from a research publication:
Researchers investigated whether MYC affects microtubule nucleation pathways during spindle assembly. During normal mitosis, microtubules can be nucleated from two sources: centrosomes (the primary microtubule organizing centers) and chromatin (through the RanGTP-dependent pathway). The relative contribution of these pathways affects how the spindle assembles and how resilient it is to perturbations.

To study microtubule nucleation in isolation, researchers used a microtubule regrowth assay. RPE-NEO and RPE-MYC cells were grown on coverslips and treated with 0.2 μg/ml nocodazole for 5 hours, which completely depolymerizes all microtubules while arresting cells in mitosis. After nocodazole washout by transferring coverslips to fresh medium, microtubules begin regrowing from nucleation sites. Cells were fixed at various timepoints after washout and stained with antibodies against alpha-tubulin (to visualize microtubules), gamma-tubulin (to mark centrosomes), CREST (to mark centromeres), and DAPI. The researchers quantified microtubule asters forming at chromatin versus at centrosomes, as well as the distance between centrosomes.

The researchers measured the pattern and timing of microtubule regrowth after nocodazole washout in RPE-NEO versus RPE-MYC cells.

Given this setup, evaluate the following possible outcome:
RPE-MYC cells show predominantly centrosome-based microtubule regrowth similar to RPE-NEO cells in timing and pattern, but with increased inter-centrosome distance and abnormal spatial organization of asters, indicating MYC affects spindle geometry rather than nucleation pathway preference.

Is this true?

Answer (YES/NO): NO